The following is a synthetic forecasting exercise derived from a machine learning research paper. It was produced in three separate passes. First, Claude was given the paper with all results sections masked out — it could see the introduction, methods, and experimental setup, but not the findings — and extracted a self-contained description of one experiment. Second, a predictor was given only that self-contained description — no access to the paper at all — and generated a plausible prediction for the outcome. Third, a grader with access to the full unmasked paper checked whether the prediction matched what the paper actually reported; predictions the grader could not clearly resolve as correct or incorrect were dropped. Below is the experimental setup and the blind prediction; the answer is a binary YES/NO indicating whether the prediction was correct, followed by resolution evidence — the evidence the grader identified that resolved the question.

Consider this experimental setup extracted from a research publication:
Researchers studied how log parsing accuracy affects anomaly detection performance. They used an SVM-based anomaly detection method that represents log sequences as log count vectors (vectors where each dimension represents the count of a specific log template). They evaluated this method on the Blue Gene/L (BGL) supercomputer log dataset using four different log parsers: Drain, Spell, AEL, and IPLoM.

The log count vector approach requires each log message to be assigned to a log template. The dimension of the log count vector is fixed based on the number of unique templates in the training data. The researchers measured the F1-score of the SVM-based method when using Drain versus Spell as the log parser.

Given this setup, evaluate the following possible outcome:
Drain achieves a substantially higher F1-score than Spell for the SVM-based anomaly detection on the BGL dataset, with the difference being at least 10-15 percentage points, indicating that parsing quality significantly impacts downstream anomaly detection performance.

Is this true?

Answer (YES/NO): YES